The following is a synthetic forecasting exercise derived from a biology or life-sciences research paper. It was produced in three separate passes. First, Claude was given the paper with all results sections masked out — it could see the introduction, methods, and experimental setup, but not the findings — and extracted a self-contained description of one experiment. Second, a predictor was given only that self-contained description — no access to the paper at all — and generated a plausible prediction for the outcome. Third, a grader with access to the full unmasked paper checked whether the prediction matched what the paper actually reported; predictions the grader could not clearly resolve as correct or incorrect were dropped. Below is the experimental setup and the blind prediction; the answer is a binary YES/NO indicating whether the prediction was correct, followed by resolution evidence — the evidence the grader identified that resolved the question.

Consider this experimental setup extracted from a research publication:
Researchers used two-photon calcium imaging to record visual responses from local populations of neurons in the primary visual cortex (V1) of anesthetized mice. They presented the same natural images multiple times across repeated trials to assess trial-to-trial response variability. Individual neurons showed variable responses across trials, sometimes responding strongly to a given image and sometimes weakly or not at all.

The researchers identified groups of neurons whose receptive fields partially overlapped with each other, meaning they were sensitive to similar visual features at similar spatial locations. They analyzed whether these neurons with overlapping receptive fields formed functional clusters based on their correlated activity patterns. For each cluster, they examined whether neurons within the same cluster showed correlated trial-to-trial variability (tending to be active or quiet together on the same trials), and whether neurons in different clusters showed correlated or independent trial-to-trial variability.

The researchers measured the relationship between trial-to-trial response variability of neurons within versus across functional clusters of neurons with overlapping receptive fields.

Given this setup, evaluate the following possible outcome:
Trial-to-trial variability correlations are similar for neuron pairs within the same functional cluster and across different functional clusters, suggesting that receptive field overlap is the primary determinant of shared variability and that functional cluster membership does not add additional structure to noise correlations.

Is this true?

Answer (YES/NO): NO